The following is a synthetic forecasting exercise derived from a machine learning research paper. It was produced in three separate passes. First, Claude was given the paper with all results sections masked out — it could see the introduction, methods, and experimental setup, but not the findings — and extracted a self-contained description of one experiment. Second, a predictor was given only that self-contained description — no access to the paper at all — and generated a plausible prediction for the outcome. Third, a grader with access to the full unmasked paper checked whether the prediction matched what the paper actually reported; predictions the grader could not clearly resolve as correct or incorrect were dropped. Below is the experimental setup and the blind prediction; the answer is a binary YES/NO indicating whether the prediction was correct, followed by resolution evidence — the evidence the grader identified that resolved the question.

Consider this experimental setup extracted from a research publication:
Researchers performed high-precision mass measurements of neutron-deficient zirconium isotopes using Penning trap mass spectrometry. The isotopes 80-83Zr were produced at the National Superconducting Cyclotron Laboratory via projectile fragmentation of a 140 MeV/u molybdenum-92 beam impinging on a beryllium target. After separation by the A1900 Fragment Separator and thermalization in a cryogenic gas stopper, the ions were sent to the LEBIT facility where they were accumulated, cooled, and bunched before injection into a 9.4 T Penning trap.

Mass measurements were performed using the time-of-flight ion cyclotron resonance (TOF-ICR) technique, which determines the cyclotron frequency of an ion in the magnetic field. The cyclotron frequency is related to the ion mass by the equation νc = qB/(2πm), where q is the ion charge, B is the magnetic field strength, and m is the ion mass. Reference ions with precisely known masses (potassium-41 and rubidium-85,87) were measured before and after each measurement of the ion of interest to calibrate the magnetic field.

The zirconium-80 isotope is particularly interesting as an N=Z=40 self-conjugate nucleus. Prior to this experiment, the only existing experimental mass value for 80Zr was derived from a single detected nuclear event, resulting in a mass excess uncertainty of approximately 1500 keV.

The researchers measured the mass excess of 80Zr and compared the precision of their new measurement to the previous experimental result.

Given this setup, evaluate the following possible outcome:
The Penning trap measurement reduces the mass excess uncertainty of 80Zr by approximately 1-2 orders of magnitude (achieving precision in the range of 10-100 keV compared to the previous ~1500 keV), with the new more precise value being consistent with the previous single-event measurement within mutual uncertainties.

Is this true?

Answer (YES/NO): YES